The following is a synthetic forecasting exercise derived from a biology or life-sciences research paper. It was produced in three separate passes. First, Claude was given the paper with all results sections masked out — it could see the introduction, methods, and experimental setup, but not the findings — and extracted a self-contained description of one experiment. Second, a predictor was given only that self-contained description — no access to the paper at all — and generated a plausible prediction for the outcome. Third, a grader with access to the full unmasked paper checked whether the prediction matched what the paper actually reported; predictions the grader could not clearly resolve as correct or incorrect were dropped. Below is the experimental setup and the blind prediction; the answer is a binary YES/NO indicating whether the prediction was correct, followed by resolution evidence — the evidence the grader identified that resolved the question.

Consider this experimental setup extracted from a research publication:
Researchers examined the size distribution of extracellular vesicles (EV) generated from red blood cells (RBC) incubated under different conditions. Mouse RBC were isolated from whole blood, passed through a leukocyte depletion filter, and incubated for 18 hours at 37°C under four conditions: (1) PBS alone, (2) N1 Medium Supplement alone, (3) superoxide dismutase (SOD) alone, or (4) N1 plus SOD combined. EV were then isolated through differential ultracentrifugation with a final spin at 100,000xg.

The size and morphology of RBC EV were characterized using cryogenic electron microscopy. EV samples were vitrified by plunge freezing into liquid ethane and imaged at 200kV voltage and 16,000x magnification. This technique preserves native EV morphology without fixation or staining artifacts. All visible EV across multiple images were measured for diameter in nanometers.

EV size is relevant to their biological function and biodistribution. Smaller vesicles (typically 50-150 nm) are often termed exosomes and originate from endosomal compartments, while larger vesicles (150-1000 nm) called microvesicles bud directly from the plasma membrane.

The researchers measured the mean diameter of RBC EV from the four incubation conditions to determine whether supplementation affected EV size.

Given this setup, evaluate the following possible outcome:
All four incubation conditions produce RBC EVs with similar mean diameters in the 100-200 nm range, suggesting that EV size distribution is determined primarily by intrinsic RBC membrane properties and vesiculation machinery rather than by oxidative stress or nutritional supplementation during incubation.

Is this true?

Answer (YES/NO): NO